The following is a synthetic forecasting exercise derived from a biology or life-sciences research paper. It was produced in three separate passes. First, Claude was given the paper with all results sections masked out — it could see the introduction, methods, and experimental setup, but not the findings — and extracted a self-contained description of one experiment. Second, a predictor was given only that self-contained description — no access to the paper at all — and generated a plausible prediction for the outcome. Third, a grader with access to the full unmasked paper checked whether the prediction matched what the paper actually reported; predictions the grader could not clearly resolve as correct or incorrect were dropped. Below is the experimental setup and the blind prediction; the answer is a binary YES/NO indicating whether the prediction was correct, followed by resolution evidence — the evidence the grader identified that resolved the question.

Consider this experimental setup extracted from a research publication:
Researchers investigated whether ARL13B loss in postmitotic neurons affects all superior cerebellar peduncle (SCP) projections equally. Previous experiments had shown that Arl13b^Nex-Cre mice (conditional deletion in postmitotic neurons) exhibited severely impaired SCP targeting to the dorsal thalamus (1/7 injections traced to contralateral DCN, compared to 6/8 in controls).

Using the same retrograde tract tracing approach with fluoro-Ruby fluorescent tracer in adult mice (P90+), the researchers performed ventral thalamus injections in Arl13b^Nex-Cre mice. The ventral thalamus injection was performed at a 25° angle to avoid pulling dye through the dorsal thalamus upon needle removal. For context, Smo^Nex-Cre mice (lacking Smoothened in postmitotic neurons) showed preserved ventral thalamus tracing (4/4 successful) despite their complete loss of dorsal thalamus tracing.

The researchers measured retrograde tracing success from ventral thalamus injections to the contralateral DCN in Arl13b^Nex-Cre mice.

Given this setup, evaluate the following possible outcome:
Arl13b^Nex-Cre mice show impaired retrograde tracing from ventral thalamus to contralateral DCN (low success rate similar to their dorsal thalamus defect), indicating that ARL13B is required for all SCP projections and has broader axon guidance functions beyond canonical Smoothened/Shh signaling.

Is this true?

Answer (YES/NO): NO